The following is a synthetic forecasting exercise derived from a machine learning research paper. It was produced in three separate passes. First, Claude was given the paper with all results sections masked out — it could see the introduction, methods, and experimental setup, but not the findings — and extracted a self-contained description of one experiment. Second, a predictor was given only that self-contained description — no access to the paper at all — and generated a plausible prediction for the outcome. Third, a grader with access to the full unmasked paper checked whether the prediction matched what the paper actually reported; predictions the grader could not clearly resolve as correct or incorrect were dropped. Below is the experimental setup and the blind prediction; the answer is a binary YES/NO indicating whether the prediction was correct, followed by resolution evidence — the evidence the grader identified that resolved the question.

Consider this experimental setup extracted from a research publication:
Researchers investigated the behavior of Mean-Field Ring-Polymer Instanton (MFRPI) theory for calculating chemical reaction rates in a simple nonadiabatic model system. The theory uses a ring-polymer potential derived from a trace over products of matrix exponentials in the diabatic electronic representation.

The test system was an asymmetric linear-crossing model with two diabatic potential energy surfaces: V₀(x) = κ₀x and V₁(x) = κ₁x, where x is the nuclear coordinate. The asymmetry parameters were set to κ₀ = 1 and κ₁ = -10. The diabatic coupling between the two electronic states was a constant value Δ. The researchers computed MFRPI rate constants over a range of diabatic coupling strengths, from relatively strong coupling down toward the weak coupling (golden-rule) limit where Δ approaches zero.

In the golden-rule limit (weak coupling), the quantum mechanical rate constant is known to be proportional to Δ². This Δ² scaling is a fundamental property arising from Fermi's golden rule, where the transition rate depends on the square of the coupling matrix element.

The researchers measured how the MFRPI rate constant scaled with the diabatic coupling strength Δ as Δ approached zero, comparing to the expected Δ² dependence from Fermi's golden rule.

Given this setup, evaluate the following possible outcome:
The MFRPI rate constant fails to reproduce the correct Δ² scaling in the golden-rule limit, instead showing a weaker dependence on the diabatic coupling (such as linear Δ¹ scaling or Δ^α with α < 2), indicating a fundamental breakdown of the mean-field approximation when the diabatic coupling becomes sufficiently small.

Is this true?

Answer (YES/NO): YES